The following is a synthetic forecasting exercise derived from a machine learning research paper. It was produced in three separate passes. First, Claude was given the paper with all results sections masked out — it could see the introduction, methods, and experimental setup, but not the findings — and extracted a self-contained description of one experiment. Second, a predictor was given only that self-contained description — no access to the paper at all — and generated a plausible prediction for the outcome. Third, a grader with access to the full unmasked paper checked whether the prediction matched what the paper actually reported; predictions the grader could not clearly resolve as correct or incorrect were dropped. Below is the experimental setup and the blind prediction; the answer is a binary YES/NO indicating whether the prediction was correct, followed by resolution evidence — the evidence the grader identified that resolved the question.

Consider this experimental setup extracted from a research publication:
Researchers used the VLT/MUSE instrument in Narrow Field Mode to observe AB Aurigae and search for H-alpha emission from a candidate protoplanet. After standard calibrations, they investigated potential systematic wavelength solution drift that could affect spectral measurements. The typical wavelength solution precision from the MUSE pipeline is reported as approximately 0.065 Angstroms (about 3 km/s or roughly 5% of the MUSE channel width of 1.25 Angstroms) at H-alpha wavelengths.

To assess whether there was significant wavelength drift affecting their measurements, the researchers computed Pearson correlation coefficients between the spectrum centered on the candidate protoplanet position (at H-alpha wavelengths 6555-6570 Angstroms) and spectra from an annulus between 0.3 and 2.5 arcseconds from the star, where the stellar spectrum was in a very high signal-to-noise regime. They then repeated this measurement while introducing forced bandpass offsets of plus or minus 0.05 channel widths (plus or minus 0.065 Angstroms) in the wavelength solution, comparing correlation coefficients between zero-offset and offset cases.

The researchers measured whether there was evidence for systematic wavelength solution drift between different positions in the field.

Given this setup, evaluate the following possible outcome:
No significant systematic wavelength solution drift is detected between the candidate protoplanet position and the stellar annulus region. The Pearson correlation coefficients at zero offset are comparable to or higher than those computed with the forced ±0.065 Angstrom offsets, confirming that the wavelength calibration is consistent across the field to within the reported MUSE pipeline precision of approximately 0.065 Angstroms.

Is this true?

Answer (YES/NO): YES